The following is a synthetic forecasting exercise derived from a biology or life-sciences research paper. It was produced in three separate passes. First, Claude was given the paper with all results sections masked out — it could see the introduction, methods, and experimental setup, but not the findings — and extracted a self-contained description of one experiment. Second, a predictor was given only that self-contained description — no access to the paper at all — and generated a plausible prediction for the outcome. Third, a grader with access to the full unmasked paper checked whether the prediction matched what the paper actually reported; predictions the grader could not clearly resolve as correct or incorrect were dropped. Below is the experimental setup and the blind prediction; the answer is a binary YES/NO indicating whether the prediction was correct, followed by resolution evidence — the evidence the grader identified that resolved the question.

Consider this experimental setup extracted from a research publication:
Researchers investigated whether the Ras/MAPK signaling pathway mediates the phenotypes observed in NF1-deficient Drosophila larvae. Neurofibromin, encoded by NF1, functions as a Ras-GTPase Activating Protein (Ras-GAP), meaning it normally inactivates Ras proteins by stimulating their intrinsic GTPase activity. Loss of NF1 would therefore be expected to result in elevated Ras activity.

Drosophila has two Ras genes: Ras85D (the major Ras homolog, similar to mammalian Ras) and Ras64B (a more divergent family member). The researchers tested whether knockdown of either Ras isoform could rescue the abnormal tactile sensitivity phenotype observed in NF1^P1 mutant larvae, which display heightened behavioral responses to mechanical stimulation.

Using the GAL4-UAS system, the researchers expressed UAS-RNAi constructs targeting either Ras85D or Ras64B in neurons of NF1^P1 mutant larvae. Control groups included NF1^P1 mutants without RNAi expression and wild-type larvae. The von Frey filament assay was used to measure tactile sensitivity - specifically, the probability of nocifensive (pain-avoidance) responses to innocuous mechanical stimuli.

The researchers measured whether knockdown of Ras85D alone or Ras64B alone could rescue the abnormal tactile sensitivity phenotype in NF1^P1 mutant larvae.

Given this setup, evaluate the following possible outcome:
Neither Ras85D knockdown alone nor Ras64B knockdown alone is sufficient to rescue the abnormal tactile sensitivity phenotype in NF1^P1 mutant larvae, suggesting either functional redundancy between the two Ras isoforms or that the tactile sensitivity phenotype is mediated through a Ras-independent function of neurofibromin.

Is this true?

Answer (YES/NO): NO